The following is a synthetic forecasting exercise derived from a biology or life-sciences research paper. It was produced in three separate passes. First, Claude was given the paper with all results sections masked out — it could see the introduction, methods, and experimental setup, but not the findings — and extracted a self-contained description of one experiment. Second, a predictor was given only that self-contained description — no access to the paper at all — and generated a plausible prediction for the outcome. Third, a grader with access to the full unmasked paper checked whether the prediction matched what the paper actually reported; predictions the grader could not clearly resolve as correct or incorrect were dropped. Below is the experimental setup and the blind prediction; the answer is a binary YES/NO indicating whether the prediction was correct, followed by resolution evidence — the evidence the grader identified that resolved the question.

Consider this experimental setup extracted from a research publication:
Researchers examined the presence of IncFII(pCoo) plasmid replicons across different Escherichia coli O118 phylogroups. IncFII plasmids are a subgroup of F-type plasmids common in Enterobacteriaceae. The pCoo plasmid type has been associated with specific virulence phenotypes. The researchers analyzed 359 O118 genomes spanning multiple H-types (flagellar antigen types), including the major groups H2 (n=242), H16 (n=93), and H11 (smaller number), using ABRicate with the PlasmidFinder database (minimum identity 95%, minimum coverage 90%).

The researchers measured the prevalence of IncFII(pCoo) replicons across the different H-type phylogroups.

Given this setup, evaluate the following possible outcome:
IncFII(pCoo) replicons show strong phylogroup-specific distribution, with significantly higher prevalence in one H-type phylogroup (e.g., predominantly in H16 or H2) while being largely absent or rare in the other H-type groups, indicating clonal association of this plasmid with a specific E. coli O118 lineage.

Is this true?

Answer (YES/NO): YES